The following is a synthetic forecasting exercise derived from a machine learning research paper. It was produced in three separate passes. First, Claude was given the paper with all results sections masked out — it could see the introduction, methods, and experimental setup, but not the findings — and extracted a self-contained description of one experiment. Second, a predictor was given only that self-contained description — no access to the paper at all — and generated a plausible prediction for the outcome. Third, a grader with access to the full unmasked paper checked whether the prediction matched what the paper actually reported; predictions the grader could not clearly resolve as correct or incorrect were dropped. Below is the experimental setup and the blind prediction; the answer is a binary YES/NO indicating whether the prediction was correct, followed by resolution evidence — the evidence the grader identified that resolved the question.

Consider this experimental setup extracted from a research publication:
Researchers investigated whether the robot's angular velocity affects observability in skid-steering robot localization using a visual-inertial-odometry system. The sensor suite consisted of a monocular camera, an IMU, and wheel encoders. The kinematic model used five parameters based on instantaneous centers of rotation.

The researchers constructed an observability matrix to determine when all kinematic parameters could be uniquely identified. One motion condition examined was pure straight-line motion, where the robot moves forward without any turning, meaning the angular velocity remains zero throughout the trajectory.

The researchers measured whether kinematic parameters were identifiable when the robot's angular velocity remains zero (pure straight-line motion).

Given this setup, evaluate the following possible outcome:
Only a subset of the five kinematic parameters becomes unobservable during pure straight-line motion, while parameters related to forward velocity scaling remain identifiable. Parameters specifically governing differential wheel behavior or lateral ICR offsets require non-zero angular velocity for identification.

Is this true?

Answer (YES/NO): NO